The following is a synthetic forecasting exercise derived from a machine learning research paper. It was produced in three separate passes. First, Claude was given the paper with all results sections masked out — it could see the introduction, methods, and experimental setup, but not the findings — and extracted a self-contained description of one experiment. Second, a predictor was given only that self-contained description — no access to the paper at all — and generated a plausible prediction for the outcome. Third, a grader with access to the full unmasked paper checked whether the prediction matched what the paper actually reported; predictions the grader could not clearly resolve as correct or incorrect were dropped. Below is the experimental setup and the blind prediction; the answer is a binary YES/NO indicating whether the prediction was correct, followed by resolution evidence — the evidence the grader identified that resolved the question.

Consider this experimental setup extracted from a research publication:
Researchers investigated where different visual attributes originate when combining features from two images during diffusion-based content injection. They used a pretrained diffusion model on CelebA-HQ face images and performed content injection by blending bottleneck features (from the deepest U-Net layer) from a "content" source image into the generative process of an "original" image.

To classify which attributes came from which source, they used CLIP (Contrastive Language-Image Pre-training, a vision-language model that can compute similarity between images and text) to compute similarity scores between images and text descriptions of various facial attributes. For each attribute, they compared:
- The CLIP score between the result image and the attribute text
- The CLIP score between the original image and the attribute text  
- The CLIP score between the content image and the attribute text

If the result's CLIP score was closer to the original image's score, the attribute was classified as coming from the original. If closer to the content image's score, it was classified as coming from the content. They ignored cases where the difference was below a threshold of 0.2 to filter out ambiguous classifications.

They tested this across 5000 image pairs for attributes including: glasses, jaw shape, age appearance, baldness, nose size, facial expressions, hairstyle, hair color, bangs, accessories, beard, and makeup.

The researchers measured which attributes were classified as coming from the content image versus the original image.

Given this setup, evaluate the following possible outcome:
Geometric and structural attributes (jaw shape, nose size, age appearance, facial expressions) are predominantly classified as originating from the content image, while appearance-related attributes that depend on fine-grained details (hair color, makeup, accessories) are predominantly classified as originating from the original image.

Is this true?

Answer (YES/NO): YES